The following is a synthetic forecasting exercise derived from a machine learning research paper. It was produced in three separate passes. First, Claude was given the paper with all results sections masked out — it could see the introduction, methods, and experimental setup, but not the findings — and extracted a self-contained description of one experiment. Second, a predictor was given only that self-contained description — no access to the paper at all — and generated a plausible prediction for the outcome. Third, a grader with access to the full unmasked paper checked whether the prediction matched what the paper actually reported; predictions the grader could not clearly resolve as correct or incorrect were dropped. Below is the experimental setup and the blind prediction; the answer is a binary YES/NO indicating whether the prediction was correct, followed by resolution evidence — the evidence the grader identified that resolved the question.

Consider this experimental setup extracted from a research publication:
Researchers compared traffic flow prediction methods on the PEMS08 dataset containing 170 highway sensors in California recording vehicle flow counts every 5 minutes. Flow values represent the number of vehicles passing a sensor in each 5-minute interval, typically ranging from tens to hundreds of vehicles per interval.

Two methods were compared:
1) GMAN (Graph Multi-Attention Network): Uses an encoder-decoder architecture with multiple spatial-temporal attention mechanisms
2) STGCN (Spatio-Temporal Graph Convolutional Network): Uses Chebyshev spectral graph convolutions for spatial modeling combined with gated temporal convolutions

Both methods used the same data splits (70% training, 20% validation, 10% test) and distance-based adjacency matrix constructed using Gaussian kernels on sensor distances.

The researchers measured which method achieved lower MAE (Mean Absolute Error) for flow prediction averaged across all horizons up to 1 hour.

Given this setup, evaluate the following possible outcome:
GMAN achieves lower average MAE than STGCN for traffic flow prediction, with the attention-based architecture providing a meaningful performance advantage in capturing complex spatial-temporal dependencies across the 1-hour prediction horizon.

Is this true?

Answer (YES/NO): YES